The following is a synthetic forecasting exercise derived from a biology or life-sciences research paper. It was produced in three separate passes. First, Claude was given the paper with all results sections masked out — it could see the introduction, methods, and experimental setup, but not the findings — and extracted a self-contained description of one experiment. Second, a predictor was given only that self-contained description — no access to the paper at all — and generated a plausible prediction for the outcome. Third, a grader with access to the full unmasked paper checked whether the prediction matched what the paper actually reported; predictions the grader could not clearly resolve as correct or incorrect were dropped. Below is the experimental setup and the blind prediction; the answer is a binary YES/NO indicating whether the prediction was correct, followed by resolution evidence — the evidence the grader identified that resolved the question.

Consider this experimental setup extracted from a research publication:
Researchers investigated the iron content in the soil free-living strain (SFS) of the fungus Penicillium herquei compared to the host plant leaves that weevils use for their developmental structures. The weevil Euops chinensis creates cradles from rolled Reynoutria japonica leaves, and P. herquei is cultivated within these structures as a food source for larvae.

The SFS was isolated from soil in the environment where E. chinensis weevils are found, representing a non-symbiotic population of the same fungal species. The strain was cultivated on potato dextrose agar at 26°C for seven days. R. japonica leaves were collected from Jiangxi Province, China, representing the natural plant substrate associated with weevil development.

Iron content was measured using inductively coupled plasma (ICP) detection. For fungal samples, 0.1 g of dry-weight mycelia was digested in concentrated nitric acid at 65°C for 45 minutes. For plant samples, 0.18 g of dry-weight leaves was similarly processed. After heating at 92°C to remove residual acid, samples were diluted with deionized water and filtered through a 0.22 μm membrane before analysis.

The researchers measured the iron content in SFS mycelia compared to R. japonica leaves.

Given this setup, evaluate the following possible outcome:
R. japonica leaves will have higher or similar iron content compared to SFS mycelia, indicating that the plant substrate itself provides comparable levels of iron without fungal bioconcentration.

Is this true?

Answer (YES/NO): NO